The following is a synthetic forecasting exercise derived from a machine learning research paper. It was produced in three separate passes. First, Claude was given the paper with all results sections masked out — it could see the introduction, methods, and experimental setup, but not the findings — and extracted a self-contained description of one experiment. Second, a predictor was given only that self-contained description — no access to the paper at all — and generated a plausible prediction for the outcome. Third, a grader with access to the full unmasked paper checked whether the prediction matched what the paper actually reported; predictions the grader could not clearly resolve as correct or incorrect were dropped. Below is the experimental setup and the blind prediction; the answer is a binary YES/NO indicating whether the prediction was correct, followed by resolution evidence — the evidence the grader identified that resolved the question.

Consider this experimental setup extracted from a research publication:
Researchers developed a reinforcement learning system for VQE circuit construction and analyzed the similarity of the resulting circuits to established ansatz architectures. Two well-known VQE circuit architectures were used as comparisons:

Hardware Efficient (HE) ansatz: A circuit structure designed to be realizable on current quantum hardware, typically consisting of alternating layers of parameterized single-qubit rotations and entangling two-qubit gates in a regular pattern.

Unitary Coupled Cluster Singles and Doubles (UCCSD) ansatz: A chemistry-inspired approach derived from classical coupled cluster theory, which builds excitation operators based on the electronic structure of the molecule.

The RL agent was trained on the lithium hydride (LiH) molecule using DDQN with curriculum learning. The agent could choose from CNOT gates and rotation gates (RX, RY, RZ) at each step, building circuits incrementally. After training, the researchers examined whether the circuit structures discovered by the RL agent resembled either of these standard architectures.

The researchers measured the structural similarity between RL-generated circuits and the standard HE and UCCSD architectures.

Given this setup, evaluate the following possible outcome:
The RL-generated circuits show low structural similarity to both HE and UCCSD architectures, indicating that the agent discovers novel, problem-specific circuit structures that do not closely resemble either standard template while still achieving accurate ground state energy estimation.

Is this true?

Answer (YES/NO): YES